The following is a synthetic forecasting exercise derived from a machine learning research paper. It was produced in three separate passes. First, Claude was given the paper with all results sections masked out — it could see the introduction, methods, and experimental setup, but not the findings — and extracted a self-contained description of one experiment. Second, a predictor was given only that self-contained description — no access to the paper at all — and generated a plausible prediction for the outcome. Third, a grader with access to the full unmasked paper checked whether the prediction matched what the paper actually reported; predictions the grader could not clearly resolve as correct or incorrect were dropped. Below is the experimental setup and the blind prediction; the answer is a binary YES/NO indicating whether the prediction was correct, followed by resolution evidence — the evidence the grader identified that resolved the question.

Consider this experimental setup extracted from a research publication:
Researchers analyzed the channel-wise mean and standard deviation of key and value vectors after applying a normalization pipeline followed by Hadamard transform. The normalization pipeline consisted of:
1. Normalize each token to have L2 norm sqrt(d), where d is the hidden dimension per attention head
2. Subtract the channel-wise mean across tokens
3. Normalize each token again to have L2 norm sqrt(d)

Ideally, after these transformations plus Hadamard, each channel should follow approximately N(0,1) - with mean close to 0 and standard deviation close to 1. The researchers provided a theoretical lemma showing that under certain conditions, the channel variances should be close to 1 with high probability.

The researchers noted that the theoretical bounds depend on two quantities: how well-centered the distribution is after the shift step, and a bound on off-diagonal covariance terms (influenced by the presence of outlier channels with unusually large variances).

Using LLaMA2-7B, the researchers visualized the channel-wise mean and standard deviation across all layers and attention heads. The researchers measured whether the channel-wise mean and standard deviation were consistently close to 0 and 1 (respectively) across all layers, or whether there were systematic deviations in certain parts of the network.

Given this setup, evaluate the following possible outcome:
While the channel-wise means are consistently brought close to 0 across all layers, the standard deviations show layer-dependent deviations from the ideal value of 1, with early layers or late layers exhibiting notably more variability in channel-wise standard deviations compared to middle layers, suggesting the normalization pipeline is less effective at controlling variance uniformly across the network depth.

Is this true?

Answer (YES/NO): NO